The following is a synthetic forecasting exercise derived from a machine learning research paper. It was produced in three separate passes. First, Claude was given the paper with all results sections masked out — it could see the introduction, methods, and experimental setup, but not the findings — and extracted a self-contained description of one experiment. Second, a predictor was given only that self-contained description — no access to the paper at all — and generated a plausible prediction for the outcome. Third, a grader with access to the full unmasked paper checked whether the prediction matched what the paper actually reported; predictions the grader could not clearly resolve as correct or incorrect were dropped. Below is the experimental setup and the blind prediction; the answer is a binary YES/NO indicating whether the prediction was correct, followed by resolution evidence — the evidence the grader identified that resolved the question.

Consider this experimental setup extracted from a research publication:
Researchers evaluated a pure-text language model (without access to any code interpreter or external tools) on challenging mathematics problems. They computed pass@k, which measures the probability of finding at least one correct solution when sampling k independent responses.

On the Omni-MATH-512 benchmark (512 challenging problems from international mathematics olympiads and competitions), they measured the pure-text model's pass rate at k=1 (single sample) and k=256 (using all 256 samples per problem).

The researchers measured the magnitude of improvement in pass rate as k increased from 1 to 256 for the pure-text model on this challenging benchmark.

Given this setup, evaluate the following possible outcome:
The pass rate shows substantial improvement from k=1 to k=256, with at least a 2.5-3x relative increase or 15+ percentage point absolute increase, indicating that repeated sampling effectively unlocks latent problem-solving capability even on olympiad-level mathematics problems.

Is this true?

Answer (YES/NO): YES